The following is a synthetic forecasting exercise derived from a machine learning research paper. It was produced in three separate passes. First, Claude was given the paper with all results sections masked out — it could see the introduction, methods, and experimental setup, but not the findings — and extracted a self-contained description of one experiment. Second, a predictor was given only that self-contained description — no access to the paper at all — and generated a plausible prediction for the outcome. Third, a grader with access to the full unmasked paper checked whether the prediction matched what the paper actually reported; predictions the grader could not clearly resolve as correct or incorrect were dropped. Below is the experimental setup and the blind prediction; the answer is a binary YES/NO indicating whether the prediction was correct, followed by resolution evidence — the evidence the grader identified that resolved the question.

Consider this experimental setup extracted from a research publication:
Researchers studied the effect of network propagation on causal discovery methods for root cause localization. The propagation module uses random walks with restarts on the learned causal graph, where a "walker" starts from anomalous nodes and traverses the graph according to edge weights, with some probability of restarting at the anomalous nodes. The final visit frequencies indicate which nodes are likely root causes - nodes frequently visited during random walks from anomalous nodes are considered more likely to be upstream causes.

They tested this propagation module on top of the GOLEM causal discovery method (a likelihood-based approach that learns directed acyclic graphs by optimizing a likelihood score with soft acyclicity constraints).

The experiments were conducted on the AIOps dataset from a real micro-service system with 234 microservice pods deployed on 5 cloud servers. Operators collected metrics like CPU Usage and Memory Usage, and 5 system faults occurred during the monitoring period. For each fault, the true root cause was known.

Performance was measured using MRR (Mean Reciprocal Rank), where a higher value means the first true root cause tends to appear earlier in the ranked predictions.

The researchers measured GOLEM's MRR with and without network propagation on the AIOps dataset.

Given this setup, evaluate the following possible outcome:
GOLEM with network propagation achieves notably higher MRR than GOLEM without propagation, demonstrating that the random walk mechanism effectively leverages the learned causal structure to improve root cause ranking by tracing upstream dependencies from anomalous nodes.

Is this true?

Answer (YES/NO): YES